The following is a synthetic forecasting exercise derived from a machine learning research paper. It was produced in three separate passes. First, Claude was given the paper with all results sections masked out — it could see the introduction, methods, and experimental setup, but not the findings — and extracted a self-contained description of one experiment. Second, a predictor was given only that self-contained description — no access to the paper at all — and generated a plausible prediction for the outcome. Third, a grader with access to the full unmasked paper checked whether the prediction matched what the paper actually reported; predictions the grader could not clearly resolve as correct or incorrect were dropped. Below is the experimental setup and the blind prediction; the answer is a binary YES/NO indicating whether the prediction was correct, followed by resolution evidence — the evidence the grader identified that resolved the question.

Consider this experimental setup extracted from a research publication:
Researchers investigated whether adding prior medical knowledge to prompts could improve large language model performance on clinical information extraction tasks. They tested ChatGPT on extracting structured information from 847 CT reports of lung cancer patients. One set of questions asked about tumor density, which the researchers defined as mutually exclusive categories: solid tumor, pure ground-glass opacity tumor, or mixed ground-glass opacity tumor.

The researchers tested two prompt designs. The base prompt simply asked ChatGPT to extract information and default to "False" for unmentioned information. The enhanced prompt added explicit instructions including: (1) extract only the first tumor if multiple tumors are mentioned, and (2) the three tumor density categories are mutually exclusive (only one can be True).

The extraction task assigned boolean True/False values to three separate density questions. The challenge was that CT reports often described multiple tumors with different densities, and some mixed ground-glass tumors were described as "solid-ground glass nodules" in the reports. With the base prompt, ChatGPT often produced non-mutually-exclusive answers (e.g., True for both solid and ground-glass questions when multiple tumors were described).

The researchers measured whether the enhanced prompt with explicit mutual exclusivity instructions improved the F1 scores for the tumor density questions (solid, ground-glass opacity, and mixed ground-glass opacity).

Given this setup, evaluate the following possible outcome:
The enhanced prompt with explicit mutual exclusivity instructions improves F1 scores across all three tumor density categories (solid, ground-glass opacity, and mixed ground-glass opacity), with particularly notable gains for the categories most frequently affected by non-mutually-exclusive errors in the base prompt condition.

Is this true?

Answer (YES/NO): NO